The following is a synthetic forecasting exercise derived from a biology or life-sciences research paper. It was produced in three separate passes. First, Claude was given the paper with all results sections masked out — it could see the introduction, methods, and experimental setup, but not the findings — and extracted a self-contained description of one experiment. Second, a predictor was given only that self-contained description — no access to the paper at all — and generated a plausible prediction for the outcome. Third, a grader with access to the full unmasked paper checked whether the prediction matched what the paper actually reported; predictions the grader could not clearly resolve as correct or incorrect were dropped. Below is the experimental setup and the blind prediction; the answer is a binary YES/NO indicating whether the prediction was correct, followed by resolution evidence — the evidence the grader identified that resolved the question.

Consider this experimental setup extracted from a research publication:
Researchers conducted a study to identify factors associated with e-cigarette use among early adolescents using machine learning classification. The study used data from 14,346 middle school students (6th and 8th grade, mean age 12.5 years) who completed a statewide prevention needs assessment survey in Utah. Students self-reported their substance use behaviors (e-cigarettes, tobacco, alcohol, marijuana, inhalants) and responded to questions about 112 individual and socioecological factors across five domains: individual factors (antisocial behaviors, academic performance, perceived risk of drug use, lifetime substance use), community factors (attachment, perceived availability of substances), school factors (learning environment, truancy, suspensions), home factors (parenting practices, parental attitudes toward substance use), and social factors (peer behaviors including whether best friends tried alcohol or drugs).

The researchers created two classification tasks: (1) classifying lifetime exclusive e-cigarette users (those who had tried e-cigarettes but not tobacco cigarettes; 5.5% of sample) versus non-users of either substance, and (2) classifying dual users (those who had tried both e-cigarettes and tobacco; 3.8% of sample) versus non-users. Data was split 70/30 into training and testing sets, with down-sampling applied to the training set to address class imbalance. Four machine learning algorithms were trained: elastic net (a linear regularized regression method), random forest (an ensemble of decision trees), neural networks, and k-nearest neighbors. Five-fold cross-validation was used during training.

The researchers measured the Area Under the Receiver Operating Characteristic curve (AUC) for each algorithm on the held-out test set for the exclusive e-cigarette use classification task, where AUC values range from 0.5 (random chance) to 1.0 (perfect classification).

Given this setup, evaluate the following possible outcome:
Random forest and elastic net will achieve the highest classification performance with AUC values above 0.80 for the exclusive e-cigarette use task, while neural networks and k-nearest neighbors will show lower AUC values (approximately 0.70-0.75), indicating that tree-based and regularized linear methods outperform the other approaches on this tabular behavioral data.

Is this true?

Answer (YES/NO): NO